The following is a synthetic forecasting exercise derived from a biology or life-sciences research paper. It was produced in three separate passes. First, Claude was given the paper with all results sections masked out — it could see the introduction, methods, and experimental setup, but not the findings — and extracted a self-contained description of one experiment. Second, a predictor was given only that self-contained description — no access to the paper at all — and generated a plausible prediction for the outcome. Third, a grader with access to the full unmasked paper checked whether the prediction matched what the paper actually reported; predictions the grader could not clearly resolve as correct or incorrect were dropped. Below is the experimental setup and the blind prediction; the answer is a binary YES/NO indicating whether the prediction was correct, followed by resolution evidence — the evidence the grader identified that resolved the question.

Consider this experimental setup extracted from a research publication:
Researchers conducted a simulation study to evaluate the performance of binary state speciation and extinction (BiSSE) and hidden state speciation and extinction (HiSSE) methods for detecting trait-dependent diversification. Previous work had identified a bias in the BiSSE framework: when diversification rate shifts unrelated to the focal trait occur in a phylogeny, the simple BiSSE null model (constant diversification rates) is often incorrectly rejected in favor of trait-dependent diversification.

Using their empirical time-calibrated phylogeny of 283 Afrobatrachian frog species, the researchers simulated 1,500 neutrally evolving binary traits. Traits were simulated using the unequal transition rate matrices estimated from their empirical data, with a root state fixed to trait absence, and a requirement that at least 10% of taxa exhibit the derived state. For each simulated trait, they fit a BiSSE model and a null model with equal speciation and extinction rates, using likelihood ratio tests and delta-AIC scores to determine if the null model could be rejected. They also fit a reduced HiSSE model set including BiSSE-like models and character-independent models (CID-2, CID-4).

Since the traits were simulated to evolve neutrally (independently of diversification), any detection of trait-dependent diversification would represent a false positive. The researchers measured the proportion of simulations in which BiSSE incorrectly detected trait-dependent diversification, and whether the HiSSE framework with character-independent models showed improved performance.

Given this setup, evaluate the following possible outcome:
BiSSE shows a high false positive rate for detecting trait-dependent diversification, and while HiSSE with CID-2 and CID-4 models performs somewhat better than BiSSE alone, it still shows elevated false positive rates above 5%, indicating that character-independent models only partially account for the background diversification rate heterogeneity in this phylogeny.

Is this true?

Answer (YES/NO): NO